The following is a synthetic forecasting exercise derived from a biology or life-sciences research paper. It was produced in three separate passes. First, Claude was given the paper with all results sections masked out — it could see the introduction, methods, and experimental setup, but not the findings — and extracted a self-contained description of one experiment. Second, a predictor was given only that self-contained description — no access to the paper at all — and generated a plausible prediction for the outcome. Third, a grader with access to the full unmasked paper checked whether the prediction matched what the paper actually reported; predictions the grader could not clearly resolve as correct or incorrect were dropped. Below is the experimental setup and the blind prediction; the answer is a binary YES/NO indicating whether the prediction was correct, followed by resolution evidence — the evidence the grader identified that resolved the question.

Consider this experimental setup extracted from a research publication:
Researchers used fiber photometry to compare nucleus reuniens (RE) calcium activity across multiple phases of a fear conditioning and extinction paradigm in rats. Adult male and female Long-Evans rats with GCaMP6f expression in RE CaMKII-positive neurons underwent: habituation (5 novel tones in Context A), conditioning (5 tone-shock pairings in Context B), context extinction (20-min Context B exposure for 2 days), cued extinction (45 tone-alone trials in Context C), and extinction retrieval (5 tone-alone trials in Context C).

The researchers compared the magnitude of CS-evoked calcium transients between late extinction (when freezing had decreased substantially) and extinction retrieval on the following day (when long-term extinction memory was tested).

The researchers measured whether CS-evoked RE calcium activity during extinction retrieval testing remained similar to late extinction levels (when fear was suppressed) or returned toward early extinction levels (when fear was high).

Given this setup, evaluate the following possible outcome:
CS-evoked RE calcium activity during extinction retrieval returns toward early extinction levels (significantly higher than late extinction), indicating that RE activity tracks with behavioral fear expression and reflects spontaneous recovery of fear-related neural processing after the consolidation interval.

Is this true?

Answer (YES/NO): NO